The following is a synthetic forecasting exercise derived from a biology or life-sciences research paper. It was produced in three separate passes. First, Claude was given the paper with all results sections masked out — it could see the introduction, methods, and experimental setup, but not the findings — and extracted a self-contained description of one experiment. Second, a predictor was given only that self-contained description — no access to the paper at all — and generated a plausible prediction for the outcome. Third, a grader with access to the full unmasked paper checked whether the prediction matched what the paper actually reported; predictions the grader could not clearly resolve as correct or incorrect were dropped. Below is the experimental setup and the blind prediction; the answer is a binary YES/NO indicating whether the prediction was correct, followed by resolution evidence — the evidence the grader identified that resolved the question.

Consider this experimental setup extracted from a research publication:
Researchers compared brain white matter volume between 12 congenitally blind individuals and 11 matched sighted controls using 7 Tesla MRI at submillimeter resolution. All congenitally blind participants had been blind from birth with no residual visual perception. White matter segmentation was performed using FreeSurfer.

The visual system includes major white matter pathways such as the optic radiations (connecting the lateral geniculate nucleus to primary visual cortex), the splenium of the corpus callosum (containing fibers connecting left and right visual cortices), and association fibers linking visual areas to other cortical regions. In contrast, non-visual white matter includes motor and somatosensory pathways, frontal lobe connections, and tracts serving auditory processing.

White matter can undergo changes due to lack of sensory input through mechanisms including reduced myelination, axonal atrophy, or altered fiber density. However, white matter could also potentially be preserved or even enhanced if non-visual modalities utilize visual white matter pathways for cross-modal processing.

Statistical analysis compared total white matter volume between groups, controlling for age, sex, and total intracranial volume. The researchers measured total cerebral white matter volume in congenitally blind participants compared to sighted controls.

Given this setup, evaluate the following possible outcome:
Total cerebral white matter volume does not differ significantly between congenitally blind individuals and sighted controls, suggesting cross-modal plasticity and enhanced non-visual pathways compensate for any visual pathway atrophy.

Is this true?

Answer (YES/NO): NO